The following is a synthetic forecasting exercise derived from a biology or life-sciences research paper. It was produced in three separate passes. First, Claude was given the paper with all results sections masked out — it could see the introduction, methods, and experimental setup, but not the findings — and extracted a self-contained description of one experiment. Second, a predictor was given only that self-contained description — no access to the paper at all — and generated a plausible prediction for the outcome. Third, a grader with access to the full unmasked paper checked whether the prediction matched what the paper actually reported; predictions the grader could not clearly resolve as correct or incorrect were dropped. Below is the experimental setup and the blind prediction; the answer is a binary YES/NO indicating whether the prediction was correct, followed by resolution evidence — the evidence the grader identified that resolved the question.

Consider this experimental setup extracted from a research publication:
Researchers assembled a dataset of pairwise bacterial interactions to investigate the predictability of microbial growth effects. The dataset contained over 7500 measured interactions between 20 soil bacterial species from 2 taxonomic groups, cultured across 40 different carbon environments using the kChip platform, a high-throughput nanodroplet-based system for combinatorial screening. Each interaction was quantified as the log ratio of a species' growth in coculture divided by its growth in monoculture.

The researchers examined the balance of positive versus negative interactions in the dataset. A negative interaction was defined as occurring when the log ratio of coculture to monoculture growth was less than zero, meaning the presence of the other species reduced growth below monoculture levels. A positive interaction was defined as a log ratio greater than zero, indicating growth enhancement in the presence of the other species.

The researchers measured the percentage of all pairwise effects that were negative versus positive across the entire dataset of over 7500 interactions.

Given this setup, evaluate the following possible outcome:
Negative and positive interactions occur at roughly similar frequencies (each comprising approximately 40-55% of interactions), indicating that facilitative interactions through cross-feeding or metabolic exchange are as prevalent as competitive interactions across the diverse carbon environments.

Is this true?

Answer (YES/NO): NO